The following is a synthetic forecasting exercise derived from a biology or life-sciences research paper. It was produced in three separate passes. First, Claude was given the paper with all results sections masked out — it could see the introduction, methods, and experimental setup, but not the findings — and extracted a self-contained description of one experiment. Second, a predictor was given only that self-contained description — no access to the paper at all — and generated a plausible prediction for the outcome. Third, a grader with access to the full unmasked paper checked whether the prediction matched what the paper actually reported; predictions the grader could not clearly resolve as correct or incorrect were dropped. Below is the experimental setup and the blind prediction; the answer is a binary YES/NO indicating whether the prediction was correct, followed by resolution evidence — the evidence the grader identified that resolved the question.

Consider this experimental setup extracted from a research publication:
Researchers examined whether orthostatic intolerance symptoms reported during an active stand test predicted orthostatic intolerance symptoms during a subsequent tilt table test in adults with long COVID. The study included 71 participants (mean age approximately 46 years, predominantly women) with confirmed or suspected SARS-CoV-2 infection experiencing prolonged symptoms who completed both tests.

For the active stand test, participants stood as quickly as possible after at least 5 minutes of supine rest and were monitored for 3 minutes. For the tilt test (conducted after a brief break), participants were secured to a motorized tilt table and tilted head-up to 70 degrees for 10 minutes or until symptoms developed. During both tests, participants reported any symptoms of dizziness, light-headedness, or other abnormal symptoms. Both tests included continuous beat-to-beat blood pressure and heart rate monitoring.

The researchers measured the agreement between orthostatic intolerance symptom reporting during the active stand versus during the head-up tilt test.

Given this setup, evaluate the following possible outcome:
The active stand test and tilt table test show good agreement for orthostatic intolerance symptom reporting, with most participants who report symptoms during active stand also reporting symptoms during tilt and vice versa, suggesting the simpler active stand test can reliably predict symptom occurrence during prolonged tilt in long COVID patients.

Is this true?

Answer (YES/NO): NO